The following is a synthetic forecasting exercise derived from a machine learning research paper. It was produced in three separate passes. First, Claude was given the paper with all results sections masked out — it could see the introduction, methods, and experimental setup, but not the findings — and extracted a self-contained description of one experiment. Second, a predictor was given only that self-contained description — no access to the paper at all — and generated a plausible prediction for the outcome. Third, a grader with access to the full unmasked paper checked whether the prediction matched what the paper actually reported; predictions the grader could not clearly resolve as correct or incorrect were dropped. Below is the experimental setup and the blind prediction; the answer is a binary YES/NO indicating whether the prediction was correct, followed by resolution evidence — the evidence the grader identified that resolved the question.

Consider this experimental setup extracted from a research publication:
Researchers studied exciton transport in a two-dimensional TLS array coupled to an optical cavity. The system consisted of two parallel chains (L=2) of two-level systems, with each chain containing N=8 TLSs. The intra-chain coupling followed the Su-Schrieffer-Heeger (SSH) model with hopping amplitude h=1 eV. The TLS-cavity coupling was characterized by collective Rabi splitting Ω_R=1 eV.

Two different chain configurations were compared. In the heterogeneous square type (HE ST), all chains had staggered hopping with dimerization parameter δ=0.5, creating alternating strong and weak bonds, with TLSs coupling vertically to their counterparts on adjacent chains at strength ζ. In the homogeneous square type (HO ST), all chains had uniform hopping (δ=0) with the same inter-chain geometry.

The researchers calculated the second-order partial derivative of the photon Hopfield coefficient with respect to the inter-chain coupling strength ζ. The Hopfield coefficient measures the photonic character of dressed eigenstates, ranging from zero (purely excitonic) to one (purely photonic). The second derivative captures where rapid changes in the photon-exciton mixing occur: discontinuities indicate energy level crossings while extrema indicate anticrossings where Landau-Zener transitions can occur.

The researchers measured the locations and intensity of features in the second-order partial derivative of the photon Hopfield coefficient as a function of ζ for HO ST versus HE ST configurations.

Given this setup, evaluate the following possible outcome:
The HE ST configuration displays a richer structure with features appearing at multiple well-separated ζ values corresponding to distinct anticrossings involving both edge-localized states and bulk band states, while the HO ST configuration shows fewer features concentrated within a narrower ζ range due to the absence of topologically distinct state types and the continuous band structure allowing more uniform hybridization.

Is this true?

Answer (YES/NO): NO